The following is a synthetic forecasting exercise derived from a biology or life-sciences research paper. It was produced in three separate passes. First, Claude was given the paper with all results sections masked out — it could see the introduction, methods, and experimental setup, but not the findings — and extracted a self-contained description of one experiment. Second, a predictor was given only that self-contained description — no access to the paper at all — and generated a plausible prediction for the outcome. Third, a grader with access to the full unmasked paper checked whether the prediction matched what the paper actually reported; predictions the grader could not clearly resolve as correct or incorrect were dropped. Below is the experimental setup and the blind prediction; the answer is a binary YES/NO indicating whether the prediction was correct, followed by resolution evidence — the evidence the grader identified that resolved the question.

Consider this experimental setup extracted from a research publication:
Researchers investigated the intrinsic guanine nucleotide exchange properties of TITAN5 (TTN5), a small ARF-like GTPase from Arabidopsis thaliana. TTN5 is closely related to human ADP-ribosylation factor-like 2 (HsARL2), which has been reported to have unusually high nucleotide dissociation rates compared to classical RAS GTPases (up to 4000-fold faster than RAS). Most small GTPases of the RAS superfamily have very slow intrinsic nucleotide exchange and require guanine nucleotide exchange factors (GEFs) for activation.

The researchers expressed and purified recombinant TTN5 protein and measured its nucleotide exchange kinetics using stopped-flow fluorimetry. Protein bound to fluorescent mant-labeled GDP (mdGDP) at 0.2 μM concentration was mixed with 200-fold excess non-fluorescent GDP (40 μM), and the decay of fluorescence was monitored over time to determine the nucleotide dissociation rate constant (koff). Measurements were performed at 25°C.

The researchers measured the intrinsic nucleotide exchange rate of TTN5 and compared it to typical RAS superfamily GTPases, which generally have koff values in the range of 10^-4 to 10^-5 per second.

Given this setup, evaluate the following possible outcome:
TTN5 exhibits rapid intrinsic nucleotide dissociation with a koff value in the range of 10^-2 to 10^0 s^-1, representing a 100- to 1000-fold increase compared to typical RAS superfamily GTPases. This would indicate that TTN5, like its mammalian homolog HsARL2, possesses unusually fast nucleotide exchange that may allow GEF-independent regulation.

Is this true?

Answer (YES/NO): YES